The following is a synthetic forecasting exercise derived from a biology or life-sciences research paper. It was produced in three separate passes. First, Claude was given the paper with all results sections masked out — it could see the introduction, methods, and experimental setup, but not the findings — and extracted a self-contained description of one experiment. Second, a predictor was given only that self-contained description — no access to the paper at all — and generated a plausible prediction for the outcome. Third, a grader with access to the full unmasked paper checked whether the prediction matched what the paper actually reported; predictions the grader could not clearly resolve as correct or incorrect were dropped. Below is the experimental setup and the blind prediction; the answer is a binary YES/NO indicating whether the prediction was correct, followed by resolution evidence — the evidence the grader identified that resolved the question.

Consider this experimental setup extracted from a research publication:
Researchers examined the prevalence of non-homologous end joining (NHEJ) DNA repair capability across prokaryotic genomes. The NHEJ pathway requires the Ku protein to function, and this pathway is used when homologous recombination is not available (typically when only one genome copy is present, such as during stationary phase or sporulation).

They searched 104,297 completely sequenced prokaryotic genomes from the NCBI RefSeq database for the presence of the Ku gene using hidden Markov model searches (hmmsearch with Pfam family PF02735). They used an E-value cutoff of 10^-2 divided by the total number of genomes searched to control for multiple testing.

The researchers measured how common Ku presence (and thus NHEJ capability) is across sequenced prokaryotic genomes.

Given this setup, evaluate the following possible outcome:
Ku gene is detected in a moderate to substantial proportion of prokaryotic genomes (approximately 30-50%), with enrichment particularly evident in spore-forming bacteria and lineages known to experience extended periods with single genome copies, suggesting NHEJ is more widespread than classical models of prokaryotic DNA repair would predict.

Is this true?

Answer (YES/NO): NO